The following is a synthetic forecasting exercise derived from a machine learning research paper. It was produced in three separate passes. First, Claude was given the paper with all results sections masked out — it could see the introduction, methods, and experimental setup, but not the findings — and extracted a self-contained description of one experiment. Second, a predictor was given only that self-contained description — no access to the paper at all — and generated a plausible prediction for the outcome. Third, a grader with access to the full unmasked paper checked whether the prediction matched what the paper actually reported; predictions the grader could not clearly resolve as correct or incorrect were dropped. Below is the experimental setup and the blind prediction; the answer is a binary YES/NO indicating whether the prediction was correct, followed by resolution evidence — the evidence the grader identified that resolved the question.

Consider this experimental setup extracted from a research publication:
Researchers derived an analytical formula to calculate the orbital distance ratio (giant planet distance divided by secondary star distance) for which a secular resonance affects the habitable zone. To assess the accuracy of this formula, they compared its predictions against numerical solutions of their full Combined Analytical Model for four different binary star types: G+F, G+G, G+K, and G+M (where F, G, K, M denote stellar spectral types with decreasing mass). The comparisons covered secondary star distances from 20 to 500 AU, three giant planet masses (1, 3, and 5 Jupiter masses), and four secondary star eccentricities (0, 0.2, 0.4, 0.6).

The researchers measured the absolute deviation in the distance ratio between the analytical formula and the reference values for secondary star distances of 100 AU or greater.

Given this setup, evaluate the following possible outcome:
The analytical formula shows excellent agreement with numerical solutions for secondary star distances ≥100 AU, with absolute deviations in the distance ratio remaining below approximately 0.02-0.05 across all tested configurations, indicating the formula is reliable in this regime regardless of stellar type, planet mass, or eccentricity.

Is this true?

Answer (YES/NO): NO